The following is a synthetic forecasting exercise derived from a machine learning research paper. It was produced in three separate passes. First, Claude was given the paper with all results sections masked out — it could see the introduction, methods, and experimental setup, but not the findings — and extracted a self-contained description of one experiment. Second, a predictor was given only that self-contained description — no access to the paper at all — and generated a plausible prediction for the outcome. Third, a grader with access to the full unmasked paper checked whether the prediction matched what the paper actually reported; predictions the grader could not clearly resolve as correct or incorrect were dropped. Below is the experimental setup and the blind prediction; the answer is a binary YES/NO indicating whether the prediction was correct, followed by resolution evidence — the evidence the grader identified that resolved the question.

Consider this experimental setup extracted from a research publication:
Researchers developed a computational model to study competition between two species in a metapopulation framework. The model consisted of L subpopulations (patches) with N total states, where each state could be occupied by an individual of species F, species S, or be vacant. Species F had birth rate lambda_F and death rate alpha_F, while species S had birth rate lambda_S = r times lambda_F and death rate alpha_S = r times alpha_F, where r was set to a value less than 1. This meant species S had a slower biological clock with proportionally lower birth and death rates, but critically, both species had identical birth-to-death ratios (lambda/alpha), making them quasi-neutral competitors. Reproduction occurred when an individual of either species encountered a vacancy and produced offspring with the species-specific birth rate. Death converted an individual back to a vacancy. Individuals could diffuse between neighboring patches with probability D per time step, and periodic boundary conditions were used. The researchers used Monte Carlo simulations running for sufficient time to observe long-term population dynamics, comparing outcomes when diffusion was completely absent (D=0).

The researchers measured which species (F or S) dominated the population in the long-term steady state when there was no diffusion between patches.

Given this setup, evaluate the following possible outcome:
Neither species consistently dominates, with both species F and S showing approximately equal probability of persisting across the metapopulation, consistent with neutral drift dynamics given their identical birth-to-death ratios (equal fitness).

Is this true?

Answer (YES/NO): NO